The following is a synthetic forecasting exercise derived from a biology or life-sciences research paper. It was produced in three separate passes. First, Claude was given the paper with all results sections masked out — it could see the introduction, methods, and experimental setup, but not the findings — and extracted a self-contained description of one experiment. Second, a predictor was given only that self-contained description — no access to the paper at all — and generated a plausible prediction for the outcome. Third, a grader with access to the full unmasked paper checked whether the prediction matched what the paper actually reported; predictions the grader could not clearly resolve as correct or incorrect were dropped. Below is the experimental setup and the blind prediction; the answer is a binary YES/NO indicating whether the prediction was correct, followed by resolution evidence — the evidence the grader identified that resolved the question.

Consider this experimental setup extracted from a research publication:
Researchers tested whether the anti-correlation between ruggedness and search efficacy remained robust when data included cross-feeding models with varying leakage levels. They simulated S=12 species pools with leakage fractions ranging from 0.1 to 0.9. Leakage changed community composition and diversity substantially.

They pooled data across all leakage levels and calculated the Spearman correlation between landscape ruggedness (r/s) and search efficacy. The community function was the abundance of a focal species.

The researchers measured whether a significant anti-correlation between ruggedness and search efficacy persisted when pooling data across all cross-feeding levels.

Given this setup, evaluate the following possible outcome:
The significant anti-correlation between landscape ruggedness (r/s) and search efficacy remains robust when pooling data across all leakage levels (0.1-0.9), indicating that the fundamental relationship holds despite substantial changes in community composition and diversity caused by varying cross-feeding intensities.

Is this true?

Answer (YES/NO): YES